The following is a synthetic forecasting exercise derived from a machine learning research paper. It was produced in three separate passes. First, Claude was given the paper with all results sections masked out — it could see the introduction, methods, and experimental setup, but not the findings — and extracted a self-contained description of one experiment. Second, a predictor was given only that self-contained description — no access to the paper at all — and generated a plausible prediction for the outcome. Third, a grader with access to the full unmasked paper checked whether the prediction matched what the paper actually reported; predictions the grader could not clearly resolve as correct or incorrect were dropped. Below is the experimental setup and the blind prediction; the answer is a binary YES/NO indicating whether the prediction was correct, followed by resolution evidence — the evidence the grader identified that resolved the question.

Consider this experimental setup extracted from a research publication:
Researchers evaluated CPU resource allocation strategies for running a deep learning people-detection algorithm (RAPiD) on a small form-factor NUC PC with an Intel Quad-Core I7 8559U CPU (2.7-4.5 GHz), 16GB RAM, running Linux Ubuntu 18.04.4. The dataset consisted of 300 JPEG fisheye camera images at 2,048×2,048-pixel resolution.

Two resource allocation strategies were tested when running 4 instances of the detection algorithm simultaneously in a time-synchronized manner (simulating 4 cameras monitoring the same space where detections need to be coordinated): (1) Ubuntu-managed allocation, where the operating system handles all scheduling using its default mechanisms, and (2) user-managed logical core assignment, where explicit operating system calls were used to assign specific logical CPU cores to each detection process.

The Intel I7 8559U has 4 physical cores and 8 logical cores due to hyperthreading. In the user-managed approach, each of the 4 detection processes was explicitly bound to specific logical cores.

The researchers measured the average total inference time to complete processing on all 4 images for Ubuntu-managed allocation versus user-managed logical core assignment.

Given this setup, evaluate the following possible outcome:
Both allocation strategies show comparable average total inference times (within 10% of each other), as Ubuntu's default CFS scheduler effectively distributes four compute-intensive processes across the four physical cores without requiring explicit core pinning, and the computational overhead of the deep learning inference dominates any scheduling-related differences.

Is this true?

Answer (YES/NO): NO